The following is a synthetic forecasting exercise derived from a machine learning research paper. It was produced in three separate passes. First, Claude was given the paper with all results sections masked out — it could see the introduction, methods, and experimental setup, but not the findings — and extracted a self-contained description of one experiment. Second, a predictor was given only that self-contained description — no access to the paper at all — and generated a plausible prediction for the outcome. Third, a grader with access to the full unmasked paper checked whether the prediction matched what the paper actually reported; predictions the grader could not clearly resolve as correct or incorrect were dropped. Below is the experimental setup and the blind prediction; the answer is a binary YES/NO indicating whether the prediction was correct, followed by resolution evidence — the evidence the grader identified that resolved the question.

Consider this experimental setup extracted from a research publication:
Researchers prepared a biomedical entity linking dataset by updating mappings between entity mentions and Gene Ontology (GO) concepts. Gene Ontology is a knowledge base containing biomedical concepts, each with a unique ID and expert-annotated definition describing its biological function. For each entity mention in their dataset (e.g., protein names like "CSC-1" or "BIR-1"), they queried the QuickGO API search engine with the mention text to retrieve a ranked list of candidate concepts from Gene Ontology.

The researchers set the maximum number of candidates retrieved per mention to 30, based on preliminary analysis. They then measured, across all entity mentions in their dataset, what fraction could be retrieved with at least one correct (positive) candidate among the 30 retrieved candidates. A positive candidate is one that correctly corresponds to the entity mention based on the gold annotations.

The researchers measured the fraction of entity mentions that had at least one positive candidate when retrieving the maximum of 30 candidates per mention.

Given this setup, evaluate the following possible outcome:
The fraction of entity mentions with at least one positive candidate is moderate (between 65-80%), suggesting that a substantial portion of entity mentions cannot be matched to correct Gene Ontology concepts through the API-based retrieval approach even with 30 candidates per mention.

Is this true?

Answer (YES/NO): NO